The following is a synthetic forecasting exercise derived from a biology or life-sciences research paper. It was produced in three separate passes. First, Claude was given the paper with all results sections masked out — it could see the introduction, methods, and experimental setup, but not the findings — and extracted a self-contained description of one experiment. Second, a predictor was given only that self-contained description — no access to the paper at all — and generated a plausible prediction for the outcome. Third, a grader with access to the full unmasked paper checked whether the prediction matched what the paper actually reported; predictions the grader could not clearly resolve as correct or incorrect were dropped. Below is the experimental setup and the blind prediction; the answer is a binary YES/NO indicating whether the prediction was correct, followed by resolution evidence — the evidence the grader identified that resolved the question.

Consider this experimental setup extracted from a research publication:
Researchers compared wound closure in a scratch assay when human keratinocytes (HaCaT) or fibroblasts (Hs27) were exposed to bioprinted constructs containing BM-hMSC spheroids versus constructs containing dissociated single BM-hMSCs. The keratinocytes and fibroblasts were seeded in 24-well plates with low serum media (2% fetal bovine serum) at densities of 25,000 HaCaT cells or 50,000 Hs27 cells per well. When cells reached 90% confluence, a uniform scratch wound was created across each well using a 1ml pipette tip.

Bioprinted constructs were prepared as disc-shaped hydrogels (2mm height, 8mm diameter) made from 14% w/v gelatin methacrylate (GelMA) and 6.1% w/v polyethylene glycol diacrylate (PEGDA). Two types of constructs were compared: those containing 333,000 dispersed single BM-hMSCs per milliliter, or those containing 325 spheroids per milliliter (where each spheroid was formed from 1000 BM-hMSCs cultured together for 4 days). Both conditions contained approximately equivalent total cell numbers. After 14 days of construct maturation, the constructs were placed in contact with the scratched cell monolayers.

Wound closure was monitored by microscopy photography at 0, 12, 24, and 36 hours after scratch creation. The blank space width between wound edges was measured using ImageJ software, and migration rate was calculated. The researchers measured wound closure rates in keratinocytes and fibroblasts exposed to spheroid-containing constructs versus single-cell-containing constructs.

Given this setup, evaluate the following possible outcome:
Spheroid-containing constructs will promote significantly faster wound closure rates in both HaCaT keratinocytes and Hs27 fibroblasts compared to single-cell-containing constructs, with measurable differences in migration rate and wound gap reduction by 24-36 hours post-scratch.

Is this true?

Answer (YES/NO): NO